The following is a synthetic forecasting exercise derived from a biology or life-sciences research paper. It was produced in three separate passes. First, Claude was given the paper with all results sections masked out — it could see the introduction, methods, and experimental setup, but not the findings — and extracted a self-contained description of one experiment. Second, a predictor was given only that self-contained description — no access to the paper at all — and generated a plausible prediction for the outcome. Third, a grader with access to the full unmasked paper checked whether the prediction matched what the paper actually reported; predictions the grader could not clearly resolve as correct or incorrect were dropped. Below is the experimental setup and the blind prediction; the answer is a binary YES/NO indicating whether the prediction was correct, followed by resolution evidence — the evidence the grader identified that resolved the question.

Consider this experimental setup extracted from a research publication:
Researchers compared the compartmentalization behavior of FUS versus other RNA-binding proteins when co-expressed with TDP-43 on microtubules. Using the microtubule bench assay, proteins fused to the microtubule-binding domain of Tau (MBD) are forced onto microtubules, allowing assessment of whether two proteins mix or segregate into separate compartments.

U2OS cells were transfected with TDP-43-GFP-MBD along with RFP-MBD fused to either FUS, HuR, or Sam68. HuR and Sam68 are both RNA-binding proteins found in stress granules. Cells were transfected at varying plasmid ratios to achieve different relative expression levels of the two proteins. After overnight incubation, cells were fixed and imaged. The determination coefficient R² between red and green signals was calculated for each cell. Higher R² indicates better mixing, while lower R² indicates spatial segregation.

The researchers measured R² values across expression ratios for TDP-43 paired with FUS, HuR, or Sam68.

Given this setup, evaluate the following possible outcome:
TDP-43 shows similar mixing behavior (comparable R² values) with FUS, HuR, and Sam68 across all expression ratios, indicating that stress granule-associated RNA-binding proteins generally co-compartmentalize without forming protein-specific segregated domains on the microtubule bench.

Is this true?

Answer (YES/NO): NO